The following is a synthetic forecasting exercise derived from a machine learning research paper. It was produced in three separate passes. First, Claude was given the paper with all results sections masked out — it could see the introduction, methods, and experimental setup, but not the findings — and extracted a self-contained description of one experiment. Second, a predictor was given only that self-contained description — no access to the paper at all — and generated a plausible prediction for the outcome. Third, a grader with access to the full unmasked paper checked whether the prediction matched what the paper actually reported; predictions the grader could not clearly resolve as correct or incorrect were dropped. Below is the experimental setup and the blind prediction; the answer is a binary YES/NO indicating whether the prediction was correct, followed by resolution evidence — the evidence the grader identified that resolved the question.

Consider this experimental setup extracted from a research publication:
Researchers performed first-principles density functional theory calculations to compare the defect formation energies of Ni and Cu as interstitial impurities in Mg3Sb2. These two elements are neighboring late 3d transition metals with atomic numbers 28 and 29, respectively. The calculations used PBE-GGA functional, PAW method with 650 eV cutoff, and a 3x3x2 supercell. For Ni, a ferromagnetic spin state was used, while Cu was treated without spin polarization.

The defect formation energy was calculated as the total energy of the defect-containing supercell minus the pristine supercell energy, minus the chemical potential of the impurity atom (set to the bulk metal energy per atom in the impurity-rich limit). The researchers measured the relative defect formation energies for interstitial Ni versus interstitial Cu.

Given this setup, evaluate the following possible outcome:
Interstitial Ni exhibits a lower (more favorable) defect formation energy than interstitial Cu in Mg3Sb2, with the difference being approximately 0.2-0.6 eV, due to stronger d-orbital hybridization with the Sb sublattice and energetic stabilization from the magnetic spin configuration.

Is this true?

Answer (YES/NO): YES